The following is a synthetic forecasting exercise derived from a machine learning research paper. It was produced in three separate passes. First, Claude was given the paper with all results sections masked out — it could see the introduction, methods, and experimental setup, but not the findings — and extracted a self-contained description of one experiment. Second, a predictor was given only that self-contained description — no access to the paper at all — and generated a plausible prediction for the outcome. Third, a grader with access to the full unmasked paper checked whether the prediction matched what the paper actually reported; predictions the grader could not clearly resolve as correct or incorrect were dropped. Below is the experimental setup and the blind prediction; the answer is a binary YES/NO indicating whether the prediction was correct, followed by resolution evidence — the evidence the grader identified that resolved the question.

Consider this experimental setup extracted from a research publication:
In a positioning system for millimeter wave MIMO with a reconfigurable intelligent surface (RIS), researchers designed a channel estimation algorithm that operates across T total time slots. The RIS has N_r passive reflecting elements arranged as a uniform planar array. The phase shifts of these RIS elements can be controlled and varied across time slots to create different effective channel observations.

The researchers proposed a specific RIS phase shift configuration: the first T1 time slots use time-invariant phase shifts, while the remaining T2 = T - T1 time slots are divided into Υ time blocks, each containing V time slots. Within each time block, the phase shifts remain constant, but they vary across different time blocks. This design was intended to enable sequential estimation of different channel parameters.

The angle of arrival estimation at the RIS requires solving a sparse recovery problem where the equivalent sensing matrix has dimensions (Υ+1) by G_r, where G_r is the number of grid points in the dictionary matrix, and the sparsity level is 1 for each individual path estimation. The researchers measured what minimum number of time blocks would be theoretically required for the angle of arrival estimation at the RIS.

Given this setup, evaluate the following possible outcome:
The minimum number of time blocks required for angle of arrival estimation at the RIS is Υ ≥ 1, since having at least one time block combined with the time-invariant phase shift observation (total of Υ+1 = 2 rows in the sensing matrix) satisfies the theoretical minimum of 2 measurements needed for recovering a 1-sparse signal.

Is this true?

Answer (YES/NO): NO